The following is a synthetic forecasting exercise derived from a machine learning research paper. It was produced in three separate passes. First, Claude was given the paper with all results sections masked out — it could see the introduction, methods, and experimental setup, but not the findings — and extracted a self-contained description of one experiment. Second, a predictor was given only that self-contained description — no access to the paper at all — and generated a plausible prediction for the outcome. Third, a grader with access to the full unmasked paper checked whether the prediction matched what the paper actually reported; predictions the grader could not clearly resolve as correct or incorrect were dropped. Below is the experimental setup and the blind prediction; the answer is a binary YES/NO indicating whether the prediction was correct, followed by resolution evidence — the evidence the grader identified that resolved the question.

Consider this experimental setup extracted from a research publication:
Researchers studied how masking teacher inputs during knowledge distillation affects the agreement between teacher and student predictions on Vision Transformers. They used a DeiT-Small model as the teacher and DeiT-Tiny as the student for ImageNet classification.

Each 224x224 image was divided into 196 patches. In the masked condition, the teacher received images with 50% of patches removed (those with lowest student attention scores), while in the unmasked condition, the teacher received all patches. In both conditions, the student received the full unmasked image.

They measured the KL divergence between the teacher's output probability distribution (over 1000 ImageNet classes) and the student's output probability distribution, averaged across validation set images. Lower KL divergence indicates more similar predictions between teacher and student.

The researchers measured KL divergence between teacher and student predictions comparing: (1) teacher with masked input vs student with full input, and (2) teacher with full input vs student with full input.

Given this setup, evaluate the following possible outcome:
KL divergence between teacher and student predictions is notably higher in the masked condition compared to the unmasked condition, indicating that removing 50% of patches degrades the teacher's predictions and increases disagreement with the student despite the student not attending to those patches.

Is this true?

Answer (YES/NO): NO